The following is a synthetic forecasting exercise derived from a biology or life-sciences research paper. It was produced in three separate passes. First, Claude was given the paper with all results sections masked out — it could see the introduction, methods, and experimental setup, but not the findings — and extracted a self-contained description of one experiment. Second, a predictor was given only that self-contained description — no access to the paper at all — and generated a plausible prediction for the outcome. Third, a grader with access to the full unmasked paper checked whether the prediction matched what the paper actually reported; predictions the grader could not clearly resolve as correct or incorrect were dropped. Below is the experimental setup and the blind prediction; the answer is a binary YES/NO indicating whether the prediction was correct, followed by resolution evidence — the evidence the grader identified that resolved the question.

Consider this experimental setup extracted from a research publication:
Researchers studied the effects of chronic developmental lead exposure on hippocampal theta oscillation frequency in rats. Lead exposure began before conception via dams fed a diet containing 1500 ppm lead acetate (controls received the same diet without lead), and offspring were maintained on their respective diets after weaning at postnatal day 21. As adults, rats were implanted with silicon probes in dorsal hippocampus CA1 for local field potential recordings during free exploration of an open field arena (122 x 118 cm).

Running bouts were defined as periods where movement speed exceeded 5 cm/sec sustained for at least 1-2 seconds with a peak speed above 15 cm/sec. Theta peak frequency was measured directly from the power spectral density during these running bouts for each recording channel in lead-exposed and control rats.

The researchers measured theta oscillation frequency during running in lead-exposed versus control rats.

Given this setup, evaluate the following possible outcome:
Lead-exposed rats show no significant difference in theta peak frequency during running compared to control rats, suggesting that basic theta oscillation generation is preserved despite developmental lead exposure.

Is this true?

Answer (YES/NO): NO